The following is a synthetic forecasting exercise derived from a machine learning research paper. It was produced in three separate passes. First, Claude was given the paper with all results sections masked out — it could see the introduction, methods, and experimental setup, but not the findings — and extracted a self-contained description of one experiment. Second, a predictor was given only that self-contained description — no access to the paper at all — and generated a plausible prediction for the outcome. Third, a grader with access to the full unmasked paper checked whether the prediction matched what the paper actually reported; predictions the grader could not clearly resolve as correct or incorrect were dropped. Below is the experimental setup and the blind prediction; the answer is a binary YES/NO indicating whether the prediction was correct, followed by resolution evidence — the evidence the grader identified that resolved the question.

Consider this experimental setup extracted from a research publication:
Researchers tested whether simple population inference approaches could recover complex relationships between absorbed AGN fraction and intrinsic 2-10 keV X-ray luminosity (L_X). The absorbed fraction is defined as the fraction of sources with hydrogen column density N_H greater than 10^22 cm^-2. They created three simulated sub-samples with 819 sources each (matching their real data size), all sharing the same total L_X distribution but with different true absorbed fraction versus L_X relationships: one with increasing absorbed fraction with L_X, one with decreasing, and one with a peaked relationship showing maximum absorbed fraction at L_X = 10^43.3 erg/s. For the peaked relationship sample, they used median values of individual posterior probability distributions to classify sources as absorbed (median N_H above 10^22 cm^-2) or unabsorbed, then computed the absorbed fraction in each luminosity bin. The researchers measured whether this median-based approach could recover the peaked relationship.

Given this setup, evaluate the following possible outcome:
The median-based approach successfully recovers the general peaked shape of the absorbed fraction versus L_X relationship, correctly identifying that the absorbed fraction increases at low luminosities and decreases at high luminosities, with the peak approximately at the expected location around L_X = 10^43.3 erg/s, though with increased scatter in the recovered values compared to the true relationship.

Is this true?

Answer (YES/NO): NO